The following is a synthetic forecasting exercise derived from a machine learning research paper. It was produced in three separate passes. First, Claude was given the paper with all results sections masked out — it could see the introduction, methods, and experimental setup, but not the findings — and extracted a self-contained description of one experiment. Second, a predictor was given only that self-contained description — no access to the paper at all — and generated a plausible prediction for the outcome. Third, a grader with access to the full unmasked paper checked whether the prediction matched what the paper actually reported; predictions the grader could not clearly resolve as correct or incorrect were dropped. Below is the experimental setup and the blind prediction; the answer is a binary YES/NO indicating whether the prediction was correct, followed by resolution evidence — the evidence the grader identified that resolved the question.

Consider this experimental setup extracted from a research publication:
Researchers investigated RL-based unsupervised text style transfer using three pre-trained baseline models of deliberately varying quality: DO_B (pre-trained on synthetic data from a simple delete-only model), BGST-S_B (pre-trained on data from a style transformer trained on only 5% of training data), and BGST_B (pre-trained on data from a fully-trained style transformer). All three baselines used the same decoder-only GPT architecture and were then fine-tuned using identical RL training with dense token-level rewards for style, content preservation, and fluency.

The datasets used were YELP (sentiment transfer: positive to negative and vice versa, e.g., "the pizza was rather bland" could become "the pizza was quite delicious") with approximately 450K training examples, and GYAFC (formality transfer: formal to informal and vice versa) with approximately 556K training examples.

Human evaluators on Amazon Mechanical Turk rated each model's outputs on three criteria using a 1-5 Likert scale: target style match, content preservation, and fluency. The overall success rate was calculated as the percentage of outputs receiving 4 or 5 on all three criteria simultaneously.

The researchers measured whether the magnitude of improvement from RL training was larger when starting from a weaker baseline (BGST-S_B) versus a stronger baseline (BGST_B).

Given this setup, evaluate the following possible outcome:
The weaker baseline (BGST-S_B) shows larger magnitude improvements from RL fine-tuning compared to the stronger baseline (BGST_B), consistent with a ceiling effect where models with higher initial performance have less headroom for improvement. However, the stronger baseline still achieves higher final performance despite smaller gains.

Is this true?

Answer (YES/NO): NO